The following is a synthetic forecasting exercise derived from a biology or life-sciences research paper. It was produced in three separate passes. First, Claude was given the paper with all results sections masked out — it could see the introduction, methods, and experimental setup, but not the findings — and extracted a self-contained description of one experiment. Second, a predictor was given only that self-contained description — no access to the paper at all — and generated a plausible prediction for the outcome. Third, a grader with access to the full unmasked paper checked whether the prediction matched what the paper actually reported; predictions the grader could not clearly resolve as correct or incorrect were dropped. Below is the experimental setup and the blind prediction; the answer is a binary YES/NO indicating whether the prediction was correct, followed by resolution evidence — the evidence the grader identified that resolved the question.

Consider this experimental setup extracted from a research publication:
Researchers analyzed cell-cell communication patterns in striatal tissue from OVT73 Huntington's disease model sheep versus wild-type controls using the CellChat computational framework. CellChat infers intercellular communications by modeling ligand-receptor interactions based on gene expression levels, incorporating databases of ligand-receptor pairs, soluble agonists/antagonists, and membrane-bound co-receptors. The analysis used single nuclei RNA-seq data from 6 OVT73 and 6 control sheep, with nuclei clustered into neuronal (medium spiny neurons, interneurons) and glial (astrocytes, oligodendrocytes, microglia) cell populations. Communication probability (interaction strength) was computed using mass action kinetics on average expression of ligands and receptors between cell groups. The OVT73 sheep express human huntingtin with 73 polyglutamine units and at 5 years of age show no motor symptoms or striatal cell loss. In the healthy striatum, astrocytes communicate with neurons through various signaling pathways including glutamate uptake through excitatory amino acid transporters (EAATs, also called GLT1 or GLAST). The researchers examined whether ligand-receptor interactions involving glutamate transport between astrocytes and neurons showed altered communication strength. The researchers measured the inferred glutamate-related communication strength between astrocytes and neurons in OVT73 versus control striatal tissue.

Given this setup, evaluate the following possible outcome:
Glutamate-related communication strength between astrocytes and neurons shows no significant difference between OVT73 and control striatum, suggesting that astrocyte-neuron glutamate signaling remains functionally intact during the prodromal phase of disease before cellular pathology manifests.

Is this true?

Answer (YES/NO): NO